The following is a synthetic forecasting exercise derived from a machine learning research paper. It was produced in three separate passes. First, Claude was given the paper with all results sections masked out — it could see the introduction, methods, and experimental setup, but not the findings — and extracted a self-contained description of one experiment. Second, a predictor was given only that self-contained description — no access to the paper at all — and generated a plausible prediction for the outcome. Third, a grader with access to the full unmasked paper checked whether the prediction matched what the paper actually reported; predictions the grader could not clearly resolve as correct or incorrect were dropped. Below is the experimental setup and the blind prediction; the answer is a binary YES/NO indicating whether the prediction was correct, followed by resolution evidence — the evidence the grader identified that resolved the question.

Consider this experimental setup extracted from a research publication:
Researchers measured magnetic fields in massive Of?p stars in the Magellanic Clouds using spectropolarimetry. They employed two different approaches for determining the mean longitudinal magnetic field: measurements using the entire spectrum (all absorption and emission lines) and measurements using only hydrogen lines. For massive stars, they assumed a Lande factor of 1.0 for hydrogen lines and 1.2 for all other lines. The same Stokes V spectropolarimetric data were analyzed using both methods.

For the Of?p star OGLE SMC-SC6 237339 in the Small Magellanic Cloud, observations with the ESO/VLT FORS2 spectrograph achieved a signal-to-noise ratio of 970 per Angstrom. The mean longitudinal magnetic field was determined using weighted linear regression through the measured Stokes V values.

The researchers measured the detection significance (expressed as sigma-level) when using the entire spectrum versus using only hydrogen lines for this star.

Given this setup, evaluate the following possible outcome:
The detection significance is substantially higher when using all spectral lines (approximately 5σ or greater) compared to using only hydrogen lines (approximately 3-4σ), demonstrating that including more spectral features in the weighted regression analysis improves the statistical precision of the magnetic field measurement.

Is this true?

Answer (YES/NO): NO